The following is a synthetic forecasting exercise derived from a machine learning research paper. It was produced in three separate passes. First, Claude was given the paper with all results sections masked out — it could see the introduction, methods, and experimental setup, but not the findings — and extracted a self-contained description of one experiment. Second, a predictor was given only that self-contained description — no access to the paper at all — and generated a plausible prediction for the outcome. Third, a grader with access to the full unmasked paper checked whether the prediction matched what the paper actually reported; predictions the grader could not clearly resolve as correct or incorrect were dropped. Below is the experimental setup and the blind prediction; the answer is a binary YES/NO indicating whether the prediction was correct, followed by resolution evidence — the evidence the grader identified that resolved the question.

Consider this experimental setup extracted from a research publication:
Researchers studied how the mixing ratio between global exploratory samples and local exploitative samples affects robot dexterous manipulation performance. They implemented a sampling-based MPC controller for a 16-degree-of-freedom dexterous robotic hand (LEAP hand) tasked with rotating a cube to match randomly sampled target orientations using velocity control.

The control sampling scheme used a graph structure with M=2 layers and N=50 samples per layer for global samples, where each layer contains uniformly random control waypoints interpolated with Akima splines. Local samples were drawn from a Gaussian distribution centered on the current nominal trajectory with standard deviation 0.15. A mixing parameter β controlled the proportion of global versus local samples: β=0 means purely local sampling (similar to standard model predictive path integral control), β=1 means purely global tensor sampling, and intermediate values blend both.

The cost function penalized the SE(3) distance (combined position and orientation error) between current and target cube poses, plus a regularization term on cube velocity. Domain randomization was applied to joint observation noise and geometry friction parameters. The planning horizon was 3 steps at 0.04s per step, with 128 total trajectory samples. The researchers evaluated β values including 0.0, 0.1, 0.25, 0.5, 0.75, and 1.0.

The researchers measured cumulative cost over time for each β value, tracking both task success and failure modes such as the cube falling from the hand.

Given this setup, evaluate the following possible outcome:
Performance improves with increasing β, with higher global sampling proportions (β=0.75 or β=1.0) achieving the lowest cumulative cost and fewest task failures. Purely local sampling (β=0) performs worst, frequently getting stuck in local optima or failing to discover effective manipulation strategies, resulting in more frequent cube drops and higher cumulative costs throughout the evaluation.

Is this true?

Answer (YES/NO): NO